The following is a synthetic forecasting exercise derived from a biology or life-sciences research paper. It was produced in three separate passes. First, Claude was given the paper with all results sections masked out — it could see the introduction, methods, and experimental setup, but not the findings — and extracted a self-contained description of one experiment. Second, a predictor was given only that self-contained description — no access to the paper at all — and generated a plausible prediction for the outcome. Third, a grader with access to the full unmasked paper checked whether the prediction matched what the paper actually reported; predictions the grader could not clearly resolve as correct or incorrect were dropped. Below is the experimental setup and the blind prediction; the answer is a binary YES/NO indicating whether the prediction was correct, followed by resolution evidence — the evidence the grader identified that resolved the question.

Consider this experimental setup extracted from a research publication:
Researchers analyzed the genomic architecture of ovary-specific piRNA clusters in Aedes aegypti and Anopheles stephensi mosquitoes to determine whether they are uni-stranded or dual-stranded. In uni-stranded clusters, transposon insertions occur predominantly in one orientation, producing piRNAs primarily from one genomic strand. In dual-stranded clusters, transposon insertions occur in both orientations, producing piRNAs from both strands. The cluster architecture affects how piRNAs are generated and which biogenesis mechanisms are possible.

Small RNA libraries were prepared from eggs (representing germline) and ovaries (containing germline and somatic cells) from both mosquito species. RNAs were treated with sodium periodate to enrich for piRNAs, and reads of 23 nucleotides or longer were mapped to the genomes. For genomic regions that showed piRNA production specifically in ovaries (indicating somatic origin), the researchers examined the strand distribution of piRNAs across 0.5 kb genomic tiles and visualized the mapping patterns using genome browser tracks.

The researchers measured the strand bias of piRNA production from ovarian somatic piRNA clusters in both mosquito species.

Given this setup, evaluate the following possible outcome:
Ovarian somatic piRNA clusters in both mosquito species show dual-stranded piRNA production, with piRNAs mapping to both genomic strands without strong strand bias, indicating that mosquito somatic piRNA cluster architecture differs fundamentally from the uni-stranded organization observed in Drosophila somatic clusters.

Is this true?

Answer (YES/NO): NO